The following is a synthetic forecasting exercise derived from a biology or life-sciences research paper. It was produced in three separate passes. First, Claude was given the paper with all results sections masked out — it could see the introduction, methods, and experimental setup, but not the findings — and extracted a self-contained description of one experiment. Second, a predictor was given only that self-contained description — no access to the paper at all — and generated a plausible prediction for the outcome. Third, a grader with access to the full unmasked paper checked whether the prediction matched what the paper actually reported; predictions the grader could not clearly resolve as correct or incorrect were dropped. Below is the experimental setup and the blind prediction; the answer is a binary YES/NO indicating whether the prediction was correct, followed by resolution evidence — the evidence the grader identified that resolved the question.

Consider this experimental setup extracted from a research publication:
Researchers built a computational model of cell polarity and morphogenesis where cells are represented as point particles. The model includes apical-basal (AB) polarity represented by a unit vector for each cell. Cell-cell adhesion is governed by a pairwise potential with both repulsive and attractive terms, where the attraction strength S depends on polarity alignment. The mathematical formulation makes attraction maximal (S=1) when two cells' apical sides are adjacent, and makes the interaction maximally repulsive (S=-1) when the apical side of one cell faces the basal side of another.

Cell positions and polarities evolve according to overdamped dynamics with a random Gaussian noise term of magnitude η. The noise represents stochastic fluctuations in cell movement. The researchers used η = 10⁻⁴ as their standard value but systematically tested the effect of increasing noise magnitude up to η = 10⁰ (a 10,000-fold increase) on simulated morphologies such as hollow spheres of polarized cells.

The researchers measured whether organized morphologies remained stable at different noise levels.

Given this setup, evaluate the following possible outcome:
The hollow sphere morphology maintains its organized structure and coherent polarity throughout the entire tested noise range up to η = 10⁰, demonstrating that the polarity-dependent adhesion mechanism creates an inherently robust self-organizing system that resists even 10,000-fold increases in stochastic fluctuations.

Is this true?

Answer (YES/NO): NO